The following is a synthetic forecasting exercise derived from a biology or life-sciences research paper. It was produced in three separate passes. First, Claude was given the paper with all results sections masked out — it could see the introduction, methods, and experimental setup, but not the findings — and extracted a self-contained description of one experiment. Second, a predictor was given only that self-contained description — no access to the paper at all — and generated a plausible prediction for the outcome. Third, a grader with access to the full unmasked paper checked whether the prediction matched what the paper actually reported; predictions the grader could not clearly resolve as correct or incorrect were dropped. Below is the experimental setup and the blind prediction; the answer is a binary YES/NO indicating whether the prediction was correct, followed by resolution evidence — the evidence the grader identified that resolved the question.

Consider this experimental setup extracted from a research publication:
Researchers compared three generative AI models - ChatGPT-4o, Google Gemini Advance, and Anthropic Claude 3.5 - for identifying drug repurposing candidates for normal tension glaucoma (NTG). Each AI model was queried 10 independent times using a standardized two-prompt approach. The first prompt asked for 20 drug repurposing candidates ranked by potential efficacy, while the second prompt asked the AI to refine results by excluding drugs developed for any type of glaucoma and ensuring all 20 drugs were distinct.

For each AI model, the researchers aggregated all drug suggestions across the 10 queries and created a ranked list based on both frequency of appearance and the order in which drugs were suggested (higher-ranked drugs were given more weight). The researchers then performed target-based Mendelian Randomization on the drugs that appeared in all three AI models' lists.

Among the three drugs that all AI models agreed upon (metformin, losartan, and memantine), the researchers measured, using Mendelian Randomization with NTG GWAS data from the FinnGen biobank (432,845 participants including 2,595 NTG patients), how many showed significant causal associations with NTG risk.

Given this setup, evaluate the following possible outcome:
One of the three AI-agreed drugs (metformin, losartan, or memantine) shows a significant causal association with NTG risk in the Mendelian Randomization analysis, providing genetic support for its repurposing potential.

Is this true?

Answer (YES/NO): YES